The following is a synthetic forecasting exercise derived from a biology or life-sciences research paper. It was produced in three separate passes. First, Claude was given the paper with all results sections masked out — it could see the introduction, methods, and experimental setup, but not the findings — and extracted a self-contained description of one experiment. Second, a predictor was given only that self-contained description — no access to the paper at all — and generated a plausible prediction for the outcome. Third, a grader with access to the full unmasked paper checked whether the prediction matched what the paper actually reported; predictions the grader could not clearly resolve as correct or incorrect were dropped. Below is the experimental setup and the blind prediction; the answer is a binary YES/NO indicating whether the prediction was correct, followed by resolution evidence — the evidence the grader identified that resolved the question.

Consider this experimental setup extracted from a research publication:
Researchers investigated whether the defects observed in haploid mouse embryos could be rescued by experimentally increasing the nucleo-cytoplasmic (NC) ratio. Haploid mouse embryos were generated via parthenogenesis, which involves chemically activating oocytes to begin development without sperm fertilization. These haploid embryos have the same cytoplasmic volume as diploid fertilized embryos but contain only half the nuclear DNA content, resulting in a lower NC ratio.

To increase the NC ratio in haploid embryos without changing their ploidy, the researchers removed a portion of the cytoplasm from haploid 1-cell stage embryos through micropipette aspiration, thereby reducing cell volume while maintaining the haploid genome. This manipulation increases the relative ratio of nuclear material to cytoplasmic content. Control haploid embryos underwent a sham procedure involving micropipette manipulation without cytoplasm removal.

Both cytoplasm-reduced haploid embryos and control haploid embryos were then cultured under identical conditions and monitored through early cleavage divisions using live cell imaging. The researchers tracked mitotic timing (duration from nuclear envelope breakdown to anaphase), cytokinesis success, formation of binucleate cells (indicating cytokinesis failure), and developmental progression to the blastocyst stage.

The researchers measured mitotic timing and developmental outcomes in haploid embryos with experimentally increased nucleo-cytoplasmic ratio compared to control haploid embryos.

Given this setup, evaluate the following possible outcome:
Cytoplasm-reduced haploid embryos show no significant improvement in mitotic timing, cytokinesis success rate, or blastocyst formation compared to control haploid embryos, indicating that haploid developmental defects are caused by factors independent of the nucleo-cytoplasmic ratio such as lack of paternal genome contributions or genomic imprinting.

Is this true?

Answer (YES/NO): NO